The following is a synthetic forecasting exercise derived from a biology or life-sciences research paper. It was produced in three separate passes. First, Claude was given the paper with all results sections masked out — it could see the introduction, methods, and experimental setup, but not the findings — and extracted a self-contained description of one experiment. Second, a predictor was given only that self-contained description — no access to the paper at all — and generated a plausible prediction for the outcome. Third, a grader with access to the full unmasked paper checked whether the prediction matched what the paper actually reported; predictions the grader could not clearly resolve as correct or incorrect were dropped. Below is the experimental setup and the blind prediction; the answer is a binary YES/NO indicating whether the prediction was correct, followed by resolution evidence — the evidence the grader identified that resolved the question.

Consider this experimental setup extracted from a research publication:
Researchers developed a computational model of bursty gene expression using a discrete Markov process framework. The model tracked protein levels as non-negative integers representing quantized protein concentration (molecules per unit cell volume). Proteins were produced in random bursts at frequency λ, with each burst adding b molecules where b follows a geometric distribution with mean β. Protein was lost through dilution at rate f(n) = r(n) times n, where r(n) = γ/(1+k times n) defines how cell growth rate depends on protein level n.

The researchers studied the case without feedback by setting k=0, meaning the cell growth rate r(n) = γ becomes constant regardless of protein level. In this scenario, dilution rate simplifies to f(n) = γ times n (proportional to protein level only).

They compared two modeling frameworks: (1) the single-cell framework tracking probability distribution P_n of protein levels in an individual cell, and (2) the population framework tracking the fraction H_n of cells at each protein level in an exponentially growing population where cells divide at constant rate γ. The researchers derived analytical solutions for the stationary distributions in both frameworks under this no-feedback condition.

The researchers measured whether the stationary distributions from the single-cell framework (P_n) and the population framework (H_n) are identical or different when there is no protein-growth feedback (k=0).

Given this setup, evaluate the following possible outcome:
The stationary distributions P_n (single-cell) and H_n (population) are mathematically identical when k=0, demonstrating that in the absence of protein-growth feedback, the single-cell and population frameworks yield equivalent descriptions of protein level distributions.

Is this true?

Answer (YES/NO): YES